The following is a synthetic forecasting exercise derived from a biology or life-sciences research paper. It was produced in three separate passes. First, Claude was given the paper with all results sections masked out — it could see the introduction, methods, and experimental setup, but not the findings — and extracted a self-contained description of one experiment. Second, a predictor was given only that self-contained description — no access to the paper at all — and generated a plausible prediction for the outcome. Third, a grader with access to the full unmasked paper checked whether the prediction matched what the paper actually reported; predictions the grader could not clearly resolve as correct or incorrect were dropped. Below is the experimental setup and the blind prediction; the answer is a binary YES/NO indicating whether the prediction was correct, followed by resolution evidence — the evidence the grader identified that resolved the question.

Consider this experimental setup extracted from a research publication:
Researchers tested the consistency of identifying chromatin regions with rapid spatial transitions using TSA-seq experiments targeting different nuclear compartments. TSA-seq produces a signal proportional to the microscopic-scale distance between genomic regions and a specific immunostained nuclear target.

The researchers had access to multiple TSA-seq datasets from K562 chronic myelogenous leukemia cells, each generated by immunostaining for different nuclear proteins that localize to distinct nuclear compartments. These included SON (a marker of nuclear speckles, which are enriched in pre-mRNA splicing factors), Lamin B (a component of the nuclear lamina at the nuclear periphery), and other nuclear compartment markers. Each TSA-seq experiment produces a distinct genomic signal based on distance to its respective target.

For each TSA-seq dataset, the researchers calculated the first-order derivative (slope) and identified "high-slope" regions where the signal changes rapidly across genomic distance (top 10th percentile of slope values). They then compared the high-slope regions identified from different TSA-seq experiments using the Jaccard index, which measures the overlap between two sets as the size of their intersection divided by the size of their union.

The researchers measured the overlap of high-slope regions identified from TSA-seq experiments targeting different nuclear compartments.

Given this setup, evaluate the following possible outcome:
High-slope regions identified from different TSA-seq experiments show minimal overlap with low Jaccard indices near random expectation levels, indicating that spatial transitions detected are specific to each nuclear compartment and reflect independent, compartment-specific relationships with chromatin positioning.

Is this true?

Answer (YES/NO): NO